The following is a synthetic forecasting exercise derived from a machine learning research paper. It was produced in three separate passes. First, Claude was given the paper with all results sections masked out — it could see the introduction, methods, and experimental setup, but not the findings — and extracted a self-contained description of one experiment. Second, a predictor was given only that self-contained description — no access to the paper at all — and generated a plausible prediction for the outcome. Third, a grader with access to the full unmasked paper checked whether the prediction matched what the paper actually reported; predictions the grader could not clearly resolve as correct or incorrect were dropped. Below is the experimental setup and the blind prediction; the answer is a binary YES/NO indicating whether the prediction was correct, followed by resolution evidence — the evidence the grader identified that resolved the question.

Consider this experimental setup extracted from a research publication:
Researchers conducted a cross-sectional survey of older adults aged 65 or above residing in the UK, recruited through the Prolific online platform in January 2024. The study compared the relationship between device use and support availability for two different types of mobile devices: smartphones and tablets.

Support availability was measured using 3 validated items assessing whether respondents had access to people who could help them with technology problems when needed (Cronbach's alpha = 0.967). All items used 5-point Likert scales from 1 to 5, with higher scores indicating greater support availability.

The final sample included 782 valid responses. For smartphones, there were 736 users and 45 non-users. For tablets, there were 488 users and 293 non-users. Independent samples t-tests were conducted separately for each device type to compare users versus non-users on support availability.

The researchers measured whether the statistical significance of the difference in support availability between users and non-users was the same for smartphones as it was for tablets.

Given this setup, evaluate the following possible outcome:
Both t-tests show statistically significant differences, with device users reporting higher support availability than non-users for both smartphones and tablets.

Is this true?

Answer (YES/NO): NO